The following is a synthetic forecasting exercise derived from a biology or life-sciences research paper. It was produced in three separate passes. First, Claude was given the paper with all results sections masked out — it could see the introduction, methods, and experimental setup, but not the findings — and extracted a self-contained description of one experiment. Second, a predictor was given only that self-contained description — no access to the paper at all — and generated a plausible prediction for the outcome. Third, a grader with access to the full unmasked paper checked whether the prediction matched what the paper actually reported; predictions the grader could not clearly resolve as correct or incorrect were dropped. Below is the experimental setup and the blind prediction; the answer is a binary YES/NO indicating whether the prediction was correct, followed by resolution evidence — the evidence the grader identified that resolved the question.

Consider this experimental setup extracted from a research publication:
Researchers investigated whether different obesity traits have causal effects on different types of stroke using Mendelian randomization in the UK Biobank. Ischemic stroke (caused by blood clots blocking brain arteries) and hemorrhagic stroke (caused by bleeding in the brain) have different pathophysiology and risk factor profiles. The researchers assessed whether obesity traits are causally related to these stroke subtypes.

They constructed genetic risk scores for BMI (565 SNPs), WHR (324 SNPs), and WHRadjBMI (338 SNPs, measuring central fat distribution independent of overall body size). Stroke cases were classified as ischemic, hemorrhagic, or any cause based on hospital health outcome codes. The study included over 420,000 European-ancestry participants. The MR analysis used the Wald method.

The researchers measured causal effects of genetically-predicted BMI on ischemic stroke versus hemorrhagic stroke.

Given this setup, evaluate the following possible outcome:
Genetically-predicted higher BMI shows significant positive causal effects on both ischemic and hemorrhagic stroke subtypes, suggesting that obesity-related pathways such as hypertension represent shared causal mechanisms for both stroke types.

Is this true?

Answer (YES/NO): NO